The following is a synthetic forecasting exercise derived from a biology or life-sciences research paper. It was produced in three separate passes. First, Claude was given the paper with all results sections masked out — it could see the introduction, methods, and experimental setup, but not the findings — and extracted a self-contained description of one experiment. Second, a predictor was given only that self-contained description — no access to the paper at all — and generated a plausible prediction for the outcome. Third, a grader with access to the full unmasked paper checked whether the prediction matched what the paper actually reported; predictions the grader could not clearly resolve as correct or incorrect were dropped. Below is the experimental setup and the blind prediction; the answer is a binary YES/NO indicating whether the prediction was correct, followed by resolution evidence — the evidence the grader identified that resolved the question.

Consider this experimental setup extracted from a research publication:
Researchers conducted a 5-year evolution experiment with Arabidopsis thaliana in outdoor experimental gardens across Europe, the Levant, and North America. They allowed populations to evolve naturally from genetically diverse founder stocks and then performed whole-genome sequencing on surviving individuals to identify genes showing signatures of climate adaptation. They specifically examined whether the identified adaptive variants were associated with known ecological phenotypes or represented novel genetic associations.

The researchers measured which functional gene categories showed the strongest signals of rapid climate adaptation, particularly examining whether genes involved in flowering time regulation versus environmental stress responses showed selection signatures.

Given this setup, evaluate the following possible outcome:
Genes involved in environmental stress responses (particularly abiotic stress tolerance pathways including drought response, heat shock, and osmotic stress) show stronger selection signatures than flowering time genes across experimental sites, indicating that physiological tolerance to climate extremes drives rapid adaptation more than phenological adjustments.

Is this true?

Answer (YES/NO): NO